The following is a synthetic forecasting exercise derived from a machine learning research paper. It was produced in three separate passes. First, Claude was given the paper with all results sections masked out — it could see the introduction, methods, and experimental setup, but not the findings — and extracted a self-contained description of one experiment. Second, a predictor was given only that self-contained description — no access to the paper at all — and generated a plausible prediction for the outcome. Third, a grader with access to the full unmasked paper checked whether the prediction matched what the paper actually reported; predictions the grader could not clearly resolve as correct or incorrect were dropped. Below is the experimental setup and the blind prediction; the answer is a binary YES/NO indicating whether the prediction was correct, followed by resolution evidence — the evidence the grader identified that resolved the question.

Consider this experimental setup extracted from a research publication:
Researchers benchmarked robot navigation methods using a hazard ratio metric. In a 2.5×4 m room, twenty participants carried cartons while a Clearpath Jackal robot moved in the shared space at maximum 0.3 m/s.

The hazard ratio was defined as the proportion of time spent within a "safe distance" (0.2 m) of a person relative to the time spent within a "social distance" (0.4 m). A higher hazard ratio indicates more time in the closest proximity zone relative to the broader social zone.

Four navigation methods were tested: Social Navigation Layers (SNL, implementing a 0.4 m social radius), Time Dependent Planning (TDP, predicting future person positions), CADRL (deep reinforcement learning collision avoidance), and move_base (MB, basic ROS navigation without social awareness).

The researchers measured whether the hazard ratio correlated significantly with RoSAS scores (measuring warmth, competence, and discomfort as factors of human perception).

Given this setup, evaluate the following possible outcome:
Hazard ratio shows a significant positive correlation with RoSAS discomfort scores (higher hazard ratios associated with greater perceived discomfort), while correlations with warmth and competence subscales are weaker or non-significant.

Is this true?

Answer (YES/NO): NO